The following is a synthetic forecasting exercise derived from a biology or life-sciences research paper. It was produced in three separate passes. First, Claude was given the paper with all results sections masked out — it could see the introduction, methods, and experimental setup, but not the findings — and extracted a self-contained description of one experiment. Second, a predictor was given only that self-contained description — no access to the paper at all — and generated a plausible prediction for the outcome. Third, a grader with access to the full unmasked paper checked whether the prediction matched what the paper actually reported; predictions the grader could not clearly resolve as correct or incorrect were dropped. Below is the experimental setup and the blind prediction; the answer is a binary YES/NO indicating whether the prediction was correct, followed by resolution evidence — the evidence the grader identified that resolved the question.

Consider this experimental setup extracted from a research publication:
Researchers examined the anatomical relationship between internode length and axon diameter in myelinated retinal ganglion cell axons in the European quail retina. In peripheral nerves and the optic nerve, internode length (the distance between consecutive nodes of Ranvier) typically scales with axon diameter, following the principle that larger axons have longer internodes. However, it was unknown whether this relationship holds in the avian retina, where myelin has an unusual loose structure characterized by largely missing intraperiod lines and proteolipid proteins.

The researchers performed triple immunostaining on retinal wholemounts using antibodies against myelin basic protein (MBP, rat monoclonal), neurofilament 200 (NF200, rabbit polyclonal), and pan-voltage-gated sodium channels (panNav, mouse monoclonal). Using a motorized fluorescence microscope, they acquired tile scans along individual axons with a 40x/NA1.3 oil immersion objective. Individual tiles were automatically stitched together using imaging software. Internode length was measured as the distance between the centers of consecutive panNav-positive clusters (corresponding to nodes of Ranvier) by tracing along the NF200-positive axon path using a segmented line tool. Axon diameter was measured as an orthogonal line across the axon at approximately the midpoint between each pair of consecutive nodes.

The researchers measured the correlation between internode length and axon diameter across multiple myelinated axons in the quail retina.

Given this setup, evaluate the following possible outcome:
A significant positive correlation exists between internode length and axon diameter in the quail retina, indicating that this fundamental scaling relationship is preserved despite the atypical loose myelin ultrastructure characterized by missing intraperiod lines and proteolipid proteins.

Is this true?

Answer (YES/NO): YES